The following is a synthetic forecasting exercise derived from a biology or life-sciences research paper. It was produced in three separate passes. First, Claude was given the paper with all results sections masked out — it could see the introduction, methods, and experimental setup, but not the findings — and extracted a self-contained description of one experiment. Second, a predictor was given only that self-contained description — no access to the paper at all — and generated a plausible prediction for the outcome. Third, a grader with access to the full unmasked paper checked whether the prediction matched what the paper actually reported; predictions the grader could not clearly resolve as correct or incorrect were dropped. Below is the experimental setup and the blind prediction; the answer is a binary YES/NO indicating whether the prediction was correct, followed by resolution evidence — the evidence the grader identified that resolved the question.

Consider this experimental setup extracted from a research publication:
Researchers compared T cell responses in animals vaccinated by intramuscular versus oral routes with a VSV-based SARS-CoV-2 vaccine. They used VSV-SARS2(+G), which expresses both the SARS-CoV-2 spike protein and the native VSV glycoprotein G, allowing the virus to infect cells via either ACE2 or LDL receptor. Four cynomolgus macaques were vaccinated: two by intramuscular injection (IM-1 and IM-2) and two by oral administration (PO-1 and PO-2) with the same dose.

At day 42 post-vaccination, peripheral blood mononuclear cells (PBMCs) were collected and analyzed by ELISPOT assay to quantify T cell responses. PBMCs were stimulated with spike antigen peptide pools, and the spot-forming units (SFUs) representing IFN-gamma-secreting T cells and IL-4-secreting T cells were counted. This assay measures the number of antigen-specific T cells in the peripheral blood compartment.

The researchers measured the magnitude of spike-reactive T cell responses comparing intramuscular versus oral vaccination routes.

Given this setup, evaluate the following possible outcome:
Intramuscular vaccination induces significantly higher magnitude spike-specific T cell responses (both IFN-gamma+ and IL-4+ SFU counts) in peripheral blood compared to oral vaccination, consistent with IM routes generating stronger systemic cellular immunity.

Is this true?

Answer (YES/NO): NO